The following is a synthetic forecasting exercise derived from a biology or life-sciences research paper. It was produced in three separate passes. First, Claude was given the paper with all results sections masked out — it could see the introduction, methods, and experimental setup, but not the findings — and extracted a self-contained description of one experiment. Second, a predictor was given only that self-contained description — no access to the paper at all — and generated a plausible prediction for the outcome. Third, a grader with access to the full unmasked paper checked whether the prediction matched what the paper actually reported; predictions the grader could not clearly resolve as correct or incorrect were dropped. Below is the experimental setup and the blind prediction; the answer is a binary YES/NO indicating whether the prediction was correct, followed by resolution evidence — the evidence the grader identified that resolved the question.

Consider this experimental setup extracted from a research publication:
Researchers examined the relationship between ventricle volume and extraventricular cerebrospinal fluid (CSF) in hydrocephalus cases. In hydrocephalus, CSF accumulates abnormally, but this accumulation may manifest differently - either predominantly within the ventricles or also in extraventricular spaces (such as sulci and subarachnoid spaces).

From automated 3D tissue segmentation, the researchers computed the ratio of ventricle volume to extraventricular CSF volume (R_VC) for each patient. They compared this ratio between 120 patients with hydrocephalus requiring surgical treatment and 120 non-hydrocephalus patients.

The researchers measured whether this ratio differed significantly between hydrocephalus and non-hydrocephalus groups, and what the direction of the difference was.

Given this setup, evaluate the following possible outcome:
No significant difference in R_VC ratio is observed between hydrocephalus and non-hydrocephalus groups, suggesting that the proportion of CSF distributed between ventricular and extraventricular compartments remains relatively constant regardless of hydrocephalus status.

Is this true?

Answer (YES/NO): NO